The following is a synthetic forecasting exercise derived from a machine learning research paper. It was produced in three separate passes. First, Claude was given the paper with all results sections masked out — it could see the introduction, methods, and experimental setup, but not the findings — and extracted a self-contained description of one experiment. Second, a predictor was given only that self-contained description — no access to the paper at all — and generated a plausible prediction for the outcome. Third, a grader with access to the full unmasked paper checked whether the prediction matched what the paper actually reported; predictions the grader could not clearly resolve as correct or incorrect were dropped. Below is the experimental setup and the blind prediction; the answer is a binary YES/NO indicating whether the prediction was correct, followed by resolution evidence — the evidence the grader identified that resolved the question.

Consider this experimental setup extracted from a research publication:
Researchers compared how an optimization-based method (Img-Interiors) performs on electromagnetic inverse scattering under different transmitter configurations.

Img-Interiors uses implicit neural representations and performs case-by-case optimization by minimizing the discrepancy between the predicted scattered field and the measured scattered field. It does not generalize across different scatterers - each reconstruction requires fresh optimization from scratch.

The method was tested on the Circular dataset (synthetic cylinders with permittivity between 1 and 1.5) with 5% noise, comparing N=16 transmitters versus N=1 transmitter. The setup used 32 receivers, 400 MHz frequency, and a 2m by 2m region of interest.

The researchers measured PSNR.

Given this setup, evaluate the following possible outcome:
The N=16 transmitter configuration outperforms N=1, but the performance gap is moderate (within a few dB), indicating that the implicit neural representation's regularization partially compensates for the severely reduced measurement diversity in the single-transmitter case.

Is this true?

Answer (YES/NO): NO